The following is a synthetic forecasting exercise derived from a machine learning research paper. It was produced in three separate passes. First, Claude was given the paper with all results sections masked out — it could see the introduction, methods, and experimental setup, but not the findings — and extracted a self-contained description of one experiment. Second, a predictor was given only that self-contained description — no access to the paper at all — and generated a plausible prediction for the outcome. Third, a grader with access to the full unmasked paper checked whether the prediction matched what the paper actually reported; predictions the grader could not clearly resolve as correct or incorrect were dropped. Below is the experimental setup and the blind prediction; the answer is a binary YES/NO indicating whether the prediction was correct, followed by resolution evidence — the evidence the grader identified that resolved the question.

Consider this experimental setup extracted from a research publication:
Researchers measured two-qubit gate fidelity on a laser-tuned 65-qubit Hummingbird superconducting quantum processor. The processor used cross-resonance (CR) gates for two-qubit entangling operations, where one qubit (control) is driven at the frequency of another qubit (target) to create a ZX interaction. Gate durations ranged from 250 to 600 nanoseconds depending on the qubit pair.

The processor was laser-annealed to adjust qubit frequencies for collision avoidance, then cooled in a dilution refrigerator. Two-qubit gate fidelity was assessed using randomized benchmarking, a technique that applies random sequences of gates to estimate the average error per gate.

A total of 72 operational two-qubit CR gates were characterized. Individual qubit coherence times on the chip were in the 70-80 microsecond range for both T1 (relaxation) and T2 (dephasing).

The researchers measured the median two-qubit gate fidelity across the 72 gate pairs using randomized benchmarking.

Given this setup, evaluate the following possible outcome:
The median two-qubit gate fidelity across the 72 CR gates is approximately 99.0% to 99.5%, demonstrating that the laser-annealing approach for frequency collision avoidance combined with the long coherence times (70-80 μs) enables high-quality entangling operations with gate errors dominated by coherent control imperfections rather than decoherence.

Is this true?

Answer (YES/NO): NO